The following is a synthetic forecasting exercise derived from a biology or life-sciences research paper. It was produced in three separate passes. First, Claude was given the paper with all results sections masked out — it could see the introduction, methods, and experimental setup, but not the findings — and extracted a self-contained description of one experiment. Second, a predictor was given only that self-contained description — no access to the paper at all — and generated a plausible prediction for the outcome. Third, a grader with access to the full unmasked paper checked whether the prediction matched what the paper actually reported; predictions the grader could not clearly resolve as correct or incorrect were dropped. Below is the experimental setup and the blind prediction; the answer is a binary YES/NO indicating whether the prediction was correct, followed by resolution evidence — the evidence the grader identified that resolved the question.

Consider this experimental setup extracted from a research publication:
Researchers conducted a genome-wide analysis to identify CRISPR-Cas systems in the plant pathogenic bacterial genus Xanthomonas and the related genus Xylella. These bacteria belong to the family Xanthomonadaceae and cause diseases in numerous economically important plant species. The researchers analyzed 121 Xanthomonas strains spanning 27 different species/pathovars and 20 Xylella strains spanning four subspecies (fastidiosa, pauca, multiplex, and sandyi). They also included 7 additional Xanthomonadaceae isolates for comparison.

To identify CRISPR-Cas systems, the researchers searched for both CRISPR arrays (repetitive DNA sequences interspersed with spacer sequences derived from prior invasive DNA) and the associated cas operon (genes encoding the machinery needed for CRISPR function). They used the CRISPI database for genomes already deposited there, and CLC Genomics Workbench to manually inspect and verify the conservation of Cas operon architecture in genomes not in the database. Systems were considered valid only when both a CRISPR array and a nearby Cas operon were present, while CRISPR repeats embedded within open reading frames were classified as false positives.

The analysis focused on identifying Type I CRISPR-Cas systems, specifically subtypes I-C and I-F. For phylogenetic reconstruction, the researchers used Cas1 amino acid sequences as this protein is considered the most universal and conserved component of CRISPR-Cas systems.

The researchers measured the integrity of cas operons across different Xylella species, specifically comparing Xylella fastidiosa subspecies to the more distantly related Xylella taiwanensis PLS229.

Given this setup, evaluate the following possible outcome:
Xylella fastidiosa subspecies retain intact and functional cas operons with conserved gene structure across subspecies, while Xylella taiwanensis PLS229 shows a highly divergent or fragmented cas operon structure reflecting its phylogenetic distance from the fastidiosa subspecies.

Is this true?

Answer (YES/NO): NO